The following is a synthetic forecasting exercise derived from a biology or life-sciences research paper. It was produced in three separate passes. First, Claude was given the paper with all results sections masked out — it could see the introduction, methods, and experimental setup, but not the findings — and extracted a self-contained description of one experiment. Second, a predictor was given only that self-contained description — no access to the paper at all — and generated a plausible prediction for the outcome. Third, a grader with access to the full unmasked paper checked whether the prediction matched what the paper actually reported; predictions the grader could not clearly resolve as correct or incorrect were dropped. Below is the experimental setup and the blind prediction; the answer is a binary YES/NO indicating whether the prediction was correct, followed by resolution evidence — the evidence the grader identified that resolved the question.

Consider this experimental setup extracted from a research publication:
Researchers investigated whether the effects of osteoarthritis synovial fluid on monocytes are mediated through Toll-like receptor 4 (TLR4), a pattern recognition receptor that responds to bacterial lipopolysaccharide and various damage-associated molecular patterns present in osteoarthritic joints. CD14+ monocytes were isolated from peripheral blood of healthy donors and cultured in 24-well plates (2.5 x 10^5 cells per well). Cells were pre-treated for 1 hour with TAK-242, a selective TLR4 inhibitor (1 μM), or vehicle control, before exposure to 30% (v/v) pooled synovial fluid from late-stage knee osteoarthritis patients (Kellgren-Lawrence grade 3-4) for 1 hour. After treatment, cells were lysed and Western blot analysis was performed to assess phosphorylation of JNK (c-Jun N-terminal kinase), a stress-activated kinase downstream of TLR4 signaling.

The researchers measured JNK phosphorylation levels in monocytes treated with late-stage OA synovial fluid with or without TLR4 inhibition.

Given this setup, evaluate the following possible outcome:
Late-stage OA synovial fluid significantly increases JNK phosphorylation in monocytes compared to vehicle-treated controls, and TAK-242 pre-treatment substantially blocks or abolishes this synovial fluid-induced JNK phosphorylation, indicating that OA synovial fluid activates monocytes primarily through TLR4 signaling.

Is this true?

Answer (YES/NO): NO